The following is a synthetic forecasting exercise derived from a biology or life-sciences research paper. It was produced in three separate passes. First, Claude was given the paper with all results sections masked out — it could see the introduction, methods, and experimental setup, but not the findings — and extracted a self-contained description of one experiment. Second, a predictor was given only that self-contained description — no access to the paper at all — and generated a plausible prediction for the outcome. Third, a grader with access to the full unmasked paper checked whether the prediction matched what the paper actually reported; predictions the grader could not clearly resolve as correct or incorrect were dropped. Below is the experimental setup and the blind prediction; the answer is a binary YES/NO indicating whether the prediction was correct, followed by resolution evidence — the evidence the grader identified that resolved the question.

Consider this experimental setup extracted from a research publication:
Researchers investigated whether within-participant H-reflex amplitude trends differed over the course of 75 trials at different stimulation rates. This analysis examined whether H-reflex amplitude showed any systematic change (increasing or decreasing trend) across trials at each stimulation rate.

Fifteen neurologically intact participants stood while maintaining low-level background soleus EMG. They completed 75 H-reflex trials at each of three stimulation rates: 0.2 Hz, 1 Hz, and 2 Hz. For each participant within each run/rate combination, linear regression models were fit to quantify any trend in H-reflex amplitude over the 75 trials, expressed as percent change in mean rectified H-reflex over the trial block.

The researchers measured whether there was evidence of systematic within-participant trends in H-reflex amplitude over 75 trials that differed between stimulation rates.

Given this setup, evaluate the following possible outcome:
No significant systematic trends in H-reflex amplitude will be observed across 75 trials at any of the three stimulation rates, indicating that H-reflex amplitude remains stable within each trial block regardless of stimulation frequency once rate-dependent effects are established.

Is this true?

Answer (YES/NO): YES